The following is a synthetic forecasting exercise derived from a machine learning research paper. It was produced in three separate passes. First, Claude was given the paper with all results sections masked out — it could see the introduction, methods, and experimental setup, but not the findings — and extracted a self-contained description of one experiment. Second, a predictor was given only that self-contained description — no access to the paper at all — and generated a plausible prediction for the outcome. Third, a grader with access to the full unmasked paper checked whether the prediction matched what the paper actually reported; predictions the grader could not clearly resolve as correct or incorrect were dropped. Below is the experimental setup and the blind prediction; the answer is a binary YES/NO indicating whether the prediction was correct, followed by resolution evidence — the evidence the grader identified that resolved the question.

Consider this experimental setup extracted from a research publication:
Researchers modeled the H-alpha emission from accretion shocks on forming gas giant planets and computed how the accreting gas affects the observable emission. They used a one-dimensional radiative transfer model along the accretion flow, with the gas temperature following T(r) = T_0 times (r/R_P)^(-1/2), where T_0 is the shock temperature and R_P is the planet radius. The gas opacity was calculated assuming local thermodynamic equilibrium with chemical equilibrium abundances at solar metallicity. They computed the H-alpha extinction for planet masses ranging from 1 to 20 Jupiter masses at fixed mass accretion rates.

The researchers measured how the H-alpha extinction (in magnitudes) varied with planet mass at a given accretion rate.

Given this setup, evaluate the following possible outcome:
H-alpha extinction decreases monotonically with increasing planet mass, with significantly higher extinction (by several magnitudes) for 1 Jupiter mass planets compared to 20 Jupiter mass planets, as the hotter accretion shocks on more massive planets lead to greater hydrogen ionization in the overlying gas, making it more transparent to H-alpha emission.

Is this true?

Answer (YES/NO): NO